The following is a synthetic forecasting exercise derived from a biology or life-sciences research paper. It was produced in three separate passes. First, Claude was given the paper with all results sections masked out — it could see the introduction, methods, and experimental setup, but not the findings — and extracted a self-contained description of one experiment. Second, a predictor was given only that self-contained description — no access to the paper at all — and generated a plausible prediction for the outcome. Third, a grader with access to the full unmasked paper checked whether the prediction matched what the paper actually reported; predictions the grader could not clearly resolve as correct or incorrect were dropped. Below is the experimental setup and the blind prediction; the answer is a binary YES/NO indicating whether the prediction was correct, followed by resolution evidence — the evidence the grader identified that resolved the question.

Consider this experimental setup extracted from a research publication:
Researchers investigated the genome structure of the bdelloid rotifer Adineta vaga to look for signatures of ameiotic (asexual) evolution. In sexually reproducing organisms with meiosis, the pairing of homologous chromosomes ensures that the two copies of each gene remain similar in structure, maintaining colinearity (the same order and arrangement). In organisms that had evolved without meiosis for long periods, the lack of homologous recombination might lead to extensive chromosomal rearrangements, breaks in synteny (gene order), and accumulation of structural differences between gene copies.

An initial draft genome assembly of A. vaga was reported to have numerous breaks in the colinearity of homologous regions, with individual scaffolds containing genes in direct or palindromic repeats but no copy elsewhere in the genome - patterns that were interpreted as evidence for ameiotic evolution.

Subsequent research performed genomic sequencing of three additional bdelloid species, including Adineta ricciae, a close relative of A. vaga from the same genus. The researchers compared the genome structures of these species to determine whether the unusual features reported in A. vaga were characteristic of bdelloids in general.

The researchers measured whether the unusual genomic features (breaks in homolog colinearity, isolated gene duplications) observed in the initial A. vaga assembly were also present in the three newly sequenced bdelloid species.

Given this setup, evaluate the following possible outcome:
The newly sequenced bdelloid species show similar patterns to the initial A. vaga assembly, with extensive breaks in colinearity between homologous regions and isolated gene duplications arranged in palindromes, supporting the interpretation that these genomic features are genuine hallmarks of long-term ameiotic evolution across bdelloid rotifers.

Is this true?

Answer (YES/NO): NO